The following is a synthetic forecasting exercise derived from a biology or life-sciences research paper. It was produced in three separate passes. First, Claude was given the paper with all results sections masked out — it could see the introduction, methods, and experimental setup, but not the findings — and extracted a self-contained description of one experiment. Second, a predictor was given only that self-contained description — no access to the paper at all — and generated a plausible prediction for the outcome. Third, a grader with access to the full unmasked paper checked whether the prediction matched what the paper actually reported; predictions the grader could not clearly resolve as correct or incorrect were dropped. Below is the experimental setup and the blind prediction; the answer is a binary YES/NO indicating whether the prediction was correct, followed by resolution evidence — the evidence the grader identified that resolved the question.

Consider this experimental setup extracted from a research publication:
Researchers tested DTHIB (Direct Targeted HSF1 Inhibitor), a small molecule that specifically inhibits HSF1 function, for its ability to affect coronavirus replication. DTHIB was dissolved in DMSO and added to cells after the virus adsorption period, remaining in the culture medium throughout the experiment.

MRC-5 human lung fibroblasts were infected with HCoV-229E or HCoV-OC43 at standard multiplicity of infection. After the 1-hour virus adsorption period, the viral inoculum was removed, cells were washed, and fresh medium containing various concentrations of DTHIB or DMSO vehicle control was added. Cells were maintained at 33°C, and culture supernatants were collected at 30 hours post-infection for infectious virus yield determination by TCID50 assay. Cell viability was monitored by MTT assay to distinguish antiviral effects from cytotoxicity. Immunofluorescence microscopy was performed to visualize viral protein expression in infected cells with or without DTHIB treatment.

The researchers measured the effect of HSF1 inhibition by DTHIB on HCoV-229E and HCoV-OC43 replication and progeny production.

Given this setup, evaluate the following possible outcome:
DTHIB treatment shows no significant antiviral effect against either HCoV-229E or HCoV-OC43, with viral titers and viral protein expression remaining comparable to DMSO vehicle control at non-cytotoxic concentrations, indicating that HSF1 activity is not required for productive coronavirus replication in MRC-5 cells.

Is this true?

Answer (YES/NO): NO